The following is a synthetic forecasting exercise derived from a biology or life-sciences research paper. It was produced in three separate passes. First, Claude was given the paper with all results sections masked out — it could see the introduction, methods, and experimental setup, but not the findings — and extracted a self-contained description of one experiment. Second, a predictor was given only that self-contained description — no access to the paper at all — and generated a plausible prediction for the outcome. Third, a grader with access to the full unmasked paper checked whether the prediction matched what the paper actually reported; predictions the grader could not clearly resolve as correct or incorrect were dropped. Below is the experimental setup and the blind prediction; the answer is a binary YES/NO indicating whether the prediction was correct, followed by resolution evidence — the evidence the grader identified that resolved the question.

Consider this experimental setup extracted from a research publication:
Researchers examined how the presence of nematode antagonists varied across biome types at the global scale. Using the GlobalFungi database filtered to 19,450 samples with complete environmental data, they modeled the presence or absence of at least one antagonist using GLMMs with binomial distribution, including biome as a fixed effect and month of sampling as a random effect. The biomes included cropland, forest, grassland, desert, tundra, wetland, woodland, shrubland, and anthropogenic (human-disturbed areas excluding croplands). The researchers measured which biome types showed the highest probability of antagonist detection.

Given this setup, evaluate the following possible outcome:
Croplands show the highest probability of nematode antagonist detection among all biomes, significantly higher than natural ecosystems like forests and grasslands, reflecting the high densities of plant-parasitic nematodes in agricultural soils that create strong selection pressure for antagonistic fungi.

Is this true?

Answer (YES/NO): NO